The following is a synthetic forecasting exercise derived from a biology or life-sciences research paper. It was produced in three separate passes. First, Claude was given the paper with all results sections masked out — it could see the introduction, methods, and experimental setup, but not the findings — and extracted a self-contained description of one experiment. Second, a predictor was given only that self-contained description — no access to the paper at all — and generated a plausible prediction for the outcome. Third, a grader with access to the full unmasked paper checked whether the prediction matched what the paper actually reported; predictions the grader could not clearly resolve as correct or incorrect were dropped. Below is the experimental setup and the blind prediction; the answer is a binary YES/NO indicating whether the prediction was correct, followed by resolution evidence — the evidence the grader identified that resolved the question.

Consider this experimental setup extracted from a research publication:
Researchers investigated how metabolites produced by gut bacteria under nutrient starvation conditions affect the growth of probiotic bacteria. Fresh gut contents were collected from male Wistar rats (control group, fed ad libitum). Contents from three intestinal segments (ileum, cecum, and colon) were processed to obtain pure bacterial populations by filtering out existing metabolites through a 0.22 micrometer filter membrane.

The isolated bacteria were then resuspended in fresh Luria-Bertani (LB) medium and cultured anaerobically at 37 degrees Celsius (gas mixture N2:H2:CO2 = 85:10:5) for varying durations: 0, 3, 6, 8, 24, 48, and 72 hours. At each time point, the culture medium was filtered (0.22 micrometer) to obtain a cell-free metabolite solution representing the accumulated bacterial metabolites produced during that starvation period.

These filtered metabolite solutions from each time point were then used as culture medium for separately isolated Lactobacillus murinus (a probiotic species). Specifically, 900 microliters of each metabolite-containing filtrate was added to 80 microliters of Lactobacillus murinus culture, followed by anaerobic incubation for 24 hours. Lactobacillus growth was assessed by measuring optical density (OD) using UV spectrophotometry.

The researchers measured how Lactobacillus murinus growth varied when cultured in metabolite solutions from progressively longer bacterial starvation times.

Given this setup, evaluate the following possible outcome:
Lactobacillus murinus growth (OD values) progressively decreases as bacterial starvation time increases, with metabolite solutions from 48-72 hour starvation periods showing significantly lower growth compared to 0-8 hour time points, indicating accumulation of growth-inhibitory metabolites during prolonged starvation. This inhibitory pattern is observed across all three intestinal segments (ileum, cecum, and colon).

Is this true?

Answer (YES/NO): NO